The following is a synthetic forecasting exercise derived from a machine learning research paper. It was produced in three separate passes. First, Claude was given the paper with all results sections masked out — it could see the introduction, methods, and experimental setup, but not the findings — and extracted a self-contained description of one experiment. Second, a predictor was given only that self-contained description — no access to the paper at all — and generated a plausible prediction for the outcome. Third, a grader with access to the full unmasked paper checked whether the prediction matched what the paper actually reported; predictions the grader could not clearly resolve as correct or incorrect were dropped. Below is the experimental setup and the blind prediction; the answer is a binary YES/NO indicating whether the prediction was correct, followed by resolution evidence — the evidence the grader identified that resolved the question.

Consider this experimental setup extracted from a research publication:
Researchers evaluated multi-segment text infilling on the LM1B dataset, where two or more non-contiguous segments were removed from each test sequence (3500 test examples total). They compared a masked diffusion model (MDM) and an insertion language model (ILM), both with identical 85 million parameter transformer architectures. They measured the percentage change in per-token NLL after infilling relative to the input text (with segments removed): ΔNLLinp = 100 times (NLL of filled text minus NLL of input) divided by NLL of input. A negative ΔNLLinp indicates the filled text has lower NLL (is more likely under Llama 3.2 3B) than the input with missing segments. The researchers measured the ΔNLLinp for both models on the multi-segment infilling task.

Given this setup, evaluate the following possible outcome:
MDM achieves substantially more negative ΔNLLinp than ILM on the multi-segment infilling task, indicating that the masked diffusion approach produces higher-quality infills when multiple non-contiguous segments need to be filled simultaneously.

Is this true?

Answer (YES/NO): NO